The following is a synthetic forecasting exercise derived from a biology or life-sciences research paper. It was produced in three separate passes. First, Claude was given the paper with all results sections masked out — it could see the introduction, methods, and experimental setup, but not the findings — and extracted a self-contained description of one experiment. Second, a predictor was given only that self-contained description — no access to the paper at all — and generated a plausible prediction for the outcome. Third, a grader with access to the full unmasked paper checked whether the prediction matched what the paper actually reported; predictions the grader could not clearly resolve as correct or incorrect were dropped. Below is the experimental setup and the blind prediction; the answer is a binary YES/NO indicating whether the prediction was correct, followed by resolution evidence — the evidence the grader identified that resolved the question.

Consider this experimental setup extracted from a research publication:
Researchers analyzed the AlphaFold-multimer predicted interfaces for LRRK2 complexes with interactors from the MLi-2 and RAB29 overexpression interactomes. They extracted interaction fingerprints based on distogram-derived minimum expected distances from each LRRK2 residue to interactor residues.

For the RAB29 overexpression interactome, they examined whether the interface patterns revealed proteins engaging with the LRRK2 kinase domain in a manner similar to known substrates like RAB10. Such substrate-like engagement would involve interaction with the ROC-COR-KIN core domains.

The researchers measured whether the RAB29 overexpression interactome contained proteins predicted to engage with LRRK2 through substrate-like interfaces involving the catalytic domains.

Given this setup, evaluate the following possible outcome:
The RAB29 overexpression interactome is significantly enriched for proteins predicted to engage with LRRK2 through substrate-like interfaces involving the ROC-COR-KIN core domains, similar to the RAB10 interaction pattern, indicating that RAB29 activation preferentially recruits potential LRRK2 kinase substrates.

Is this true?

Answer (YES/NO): YES